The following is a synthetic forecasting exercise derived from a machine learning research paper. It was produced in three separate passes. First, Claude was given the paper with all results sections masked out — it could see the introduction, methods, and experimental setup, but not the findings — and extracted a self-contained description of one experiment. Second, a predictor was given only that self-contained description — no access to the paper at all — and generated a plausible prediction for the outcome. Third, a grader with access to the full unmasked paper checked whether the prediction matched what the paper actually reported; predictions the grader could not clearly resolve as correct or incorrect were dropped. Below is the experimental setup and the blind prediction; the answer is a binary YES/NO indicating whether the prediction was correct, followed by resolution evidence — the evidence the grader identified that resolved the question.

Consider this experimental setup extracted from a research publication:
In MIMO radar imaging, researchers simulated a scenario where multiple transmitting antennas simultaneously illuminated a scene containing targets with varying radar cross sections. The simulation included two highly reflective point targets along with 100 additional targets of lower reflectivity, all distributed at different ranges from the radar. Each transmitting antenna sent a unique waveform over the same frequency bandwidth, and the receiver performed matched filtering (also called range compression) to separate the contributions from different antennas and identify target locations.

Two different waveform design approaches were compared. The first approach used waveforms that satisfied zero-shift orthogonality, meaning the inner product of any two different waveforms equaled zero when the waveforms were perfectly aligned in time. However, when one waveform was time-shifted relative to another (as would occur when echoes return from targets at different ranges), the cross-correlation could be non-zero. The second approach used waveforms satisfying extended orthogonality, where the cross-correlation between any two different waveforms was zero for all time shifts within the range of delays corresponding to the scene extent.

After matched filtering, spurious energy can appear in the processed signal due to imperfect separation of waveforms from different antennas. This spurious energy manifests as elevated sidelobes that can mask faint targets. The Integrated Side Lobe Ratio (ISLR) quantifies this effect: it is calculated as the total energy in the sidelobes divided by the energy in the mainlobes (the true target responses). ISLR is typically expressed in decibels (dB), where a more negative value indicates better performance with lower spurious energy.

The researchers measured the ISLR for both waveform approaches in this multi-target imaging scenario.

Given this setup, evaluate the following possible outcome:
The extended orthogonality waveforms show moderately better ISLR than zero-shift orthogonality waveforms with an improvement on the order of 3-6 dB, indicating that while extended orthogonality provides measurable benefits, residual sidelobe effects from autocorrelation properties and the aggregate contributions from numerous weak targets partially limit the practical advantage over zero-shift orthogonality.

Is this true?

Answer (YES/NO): NO